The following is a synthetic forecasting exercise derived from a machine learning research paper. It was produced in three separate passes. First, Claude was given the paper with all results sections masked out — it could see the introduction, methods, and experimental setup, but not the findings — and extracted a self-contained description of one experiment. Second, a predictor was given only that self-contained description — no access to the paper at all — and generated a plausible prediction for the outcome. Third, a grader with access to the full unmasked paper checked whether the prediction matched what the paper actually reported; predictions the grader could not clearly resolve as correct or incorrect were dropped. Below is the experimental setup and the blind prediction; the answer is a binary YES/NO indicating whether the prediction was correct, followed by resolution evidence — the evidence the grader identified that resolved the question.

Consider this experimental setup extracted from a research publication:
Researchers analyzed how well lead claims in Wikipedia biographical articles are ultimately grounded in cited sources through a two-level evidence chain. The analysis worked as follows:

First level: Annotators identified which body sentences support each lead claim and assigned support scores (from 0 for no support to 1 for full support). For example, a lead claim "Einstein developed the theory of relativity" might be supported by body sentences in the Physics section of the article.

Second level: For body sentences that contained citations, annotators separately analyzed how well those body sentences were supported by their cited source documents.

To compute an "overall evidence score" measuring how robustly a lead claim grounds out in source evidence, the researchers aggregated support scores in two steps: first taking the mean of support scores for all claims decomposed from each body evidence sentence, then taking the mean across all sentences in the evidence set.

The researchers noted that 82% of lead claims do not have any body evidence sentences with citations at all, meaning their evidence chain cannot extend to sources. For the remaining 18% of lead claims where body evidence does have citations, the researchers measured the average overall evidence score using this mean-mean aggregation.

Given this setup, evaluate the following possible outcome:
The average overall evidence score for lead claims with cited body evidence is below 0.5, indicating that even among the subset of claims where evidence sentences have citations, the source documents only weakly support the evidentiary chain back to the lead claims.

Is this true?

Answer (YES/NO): YES